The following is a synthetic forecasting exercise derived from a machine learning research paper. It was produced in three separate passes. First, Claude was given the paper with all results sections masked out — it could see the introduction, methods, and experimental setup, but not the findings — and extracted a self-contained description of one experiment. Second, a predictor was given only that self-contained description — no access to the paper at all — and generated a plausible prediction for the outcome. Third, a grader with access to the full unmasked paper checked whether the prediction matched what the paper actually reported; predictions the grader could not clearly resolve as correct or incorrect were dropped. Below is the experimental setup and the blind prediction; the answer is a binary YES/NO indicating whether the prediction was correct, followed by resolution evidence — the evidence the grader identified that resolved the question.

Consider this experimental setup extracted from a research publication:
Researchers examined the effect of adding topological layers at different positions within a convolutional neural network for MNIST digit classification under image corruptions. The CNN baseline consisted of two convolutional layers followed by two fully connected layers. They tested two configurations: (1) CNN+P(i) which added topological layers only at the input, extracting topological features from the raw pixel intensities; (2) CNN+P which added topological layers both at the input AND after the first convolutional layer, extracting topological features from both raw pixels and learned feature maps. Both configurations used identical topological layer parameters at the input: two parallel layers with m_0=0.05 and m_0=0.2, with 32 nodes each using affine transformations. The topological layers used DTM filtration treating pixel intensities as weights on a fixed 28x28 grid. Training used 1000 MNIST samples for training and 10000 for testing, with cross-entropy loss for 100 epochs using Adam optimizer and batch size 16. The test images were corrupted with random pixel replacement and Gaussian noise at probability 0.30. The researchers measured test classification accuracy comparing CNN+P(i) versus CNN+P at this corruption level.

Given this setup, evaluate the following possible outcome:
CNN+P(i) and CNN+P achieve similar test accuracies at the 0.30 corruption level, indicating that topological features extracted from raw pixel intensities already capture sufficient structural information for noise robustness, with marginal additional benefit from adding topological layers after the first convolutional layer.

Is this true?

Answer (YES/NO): NO